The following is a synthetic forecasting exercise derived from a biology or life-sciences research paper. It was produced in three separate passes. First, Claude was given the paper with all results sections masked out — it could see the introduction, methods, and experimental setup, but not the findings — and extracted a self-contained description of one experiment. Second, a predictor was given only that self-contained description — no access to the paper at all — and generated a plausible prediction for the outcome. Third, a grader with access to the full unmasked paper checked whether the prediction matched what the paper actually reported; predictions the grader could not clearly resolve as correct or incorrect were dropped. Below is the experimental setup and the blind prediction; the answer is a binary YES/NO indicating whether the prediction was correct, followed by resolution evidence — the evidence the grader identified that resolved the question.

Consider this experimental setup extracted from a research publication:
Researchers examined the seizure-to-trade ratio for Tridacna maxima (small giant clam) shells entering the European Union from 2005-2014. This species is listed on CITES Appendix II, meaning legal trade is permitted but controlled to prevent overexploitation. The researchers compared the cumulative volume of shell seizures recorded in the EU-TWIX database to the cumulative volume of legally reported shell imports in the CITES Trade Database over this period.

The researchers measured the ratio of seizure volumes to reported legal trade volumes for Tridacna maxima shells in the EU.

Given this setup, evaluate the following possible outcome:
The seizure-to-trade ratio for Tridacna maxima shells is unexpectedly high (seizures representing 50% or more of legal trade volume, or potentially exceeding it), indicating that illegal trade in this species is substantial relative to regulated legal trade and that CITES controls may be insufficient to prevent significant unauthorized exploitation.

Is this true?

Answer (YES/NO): YES